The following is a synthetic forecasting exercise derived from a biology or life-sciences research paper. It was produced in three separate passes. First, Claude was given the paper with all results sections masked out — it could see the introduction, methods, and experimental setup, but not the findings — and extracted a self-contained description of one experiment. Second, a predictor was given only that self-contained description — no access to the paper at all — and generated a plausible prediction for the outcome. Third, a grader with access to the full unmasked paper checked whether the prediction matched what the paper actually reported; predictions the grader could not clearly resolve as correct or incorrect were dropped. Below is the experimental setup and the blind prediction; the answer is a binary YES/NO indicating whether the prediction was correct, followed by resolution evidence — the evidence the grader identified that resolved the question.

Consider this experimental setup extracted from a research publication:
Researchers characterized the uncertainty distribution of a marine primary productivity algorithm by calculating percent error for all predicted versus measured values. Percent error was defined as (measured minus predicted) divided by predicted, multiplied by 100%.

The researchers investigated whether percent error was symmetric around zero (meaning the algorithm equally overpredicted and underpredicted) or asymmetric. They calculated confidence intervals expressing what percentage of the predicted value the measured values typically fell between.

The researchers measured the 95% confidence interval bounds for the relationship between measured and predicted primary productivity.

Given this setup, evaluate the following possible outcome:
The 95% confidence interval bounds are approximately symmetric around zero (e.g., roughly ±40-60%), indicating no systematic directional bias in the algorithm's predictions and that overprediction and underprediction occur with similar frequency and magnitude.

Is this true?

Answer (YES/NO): NO